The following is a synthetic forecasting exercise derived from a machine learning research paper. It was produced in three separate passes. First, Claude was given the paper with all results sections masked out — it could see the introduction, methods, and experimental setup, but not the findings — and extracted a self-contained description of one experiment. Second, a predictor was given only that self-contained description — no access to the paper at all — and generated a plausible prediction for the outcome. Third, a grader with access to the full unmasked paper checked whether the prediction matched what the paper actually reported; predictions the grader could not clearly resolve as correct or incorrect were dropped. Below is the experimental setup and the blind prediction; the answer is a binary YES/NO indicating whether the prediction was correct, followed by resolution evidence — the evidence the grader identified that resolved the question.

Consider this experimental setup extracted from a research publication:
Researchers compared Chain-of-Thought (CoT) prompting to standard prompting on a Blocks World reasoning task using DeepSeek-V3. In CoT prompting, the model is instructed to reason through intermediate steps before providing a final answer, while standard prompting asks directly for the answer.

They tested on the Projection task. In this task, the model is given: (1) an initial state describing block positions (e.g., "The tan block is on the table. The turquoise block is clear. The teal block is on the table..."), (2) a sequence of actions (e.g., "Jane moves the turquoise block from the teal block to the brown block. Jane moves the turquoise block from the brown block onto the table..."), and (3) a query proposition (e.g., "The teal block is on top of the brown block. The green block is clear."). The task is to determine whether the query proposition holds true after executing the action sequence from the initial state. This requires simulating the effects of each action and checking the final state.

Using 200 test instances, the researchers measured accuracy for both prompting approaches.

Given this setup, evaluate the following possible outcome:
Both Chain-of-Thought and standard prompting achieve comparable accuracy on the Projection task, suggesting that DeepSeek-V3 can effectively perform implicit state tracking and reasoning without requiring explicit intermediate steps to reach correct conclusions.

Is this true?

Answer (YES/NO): NO